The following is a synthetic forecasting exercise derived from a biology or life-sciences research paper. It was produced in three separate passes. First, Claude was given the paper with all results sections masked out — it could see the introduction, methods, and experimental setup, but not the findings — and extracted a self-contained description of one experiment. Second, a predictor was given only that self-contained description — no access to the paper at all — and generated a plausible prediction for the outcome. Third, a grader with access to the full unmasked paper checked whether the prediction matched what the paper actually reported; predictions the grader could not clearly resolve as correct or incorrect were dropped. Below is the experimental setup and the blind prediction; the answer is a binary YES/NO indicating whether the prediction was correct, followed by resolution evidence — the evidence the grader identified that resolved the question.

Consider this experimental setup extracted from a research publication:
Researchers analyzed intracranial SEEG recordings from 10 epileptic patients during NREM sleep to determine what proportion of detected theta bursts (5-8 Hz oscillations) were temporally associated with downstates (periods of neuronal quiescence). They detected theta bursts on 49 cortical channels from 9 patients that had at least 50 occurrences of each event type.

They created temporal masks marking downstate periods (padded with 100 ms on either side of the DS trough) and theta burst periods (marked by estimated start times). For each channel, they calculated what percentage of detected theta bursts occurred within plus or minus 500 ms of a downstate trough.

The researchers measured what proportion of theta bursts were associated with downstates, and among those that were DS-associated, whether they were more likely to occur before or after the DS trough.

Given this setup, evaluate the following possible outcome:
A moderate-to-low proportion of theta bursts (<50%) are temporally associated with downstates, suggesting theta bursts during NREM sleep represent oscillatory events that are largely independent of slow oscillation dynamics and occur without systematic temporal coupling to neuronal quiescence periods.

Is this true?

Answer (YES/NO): NO